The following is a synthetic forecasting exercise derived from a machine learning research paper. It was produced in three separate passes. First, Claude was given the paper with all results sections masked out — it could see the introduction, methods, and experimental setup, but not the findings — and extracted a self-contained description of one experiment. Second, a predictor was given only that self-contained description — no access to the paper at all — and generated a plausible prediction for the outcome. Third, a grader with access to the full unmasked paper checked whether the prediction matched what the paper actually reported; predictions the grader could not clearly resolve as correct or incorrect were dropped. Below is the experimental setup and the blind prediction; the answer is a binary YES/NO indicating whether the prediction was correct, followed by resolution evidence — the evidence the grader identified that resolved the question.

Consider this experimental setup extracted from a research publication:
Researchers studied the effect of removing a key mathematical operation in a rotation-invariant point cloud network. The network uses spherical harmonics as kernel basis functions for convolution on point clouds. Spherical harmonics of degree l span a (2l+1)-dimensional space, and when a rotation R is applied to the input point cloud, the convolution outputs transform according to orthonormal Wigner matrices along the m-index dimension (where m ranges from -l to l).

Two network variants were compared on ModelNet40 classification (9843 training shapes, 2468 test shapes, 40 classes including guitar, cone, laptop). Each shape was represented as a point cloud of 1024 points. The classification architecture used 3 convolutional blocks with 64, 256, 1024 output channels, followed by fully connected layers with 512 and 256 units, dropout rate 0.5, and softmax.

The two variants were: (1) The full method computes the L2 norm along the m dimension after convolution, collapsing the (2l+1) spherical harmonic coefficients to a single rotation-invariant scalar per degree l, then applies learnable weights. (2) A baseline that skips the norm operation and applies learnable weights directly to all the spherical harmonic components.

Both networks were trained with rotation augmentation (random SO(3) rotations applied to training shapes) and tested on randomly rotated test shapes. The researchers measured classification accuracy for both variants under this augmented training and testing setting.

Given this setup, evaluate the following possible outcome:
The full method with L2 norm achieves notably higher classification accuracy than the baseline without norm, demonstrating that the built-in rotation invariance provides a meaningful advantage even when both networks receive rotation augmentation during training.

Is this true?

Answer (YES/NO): YES